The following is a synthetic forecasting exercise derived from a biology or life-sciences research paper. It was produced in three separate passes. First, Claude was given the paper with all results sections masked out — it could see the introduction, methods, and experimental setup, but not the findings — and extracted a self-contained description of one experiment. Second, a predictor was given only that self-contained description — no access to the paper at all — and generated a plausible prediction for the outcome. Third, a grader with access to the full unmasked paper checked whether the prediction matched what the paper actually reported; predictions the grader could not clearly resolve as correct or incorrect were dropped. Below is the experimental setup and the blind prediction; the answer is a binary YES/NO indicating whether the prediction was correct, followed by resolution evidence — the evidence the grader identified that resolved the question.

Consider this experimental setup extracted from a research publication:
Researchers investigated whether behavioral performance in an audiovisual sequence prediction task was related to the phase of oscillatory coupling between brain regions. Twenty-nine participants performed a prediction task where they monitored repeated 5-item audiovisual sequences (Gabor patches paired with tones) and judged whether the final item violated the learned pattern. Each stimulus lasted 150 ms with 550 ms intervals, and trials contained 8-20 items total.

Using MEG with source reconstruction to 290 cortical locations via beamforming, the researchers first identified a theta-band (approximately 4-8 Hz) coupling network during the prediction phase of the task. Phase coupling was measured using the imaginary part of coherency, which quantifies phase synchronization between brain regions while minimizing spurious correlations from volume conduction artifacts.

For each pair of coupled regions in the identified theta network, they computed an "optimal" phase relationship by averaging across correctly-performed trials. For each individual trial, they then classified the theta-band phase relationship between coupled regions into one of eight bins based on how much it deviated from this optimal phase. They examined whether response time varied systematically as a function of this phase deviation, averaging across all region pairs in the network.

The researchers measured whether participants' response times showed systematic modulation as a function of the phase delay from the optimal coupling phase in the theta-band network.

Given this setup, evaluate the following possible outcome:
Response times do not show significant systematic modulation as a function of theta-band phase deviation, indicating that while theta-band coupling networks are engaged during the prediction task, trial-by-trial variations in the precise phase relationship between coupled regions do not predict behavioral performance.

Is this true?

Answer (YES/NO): NO